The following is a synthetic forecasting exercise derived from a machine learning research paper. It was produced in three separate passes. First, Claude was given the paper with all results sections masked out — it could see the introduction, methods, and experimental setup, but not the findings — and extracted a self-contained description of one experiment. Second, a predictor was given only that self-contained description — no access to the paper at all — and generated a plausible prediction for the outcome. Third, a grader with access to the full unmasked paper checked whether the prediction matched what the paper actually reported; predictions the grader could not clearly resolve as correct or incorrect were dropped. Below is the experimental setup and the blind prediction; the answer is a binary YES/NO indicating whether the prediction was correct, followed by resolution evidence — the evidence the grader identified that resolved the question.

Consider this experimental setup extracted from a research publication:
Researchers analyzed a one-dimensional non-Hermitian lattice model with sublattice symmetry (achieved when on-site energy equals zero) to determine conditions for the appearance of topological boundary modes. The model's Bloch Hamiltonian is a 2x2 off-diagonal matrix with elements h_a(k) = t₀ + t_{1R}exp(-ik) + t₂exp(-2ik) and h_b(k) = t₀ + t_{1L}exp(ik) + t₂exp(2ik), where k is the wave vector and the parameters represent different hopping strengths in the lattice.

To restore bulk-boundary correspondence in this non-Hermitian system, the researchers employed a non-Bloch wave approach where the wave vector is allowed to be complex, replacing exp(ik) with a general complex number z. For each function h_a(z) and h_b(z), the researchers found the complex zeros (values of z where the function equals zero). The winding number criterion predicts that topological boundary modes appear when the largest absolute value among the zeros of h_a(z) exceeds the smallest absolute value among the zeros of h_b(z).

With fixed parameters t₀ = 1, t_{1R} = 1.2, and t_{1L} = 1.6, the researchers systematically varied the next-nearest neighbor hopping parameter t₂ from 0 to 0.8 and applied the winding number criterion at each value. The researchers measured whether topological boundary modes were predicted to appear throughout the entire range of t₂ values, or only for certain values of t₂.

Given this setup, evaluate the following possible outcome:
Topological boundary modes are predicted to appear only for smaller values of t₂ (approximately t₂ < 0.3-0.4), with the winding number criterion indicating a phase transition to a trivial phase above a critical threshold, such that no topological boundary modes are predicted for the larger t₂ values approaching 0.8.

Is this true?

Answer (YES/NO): YES